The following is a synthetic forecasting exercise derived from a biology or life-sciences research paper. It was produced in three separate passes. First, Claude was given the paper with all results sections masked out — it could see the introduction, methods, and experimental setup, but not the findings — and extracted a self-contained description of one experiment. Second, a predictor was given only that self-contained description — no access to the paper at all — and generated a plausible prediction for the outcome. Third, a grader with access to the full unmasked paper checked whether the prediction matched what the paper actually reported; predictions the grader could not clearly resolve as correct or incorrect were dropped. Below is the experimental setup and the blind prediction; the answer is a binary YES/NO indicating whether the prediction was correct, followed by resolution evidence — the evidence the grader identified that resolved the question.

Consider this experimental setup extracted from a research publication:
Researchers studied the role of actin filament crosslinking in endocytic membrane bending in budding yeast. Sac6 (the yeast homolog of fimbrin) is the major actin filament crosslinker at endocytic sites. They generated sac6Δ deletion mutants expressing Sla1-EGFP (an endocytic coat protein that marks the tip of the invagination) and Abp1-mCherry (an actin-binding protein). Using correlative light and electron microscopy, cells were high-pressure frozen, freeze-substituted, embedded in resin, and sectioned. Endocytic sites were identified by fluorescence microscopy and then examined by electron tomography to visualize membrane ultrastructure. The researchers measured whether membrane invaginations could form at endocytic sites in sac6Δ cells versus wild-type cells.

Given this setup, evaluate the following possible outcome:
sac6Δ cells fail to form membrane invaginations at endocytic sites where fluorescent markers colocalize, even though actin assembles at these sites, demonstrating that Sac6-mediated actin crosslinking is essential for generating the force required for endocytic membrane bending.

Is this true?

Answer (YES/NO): NO